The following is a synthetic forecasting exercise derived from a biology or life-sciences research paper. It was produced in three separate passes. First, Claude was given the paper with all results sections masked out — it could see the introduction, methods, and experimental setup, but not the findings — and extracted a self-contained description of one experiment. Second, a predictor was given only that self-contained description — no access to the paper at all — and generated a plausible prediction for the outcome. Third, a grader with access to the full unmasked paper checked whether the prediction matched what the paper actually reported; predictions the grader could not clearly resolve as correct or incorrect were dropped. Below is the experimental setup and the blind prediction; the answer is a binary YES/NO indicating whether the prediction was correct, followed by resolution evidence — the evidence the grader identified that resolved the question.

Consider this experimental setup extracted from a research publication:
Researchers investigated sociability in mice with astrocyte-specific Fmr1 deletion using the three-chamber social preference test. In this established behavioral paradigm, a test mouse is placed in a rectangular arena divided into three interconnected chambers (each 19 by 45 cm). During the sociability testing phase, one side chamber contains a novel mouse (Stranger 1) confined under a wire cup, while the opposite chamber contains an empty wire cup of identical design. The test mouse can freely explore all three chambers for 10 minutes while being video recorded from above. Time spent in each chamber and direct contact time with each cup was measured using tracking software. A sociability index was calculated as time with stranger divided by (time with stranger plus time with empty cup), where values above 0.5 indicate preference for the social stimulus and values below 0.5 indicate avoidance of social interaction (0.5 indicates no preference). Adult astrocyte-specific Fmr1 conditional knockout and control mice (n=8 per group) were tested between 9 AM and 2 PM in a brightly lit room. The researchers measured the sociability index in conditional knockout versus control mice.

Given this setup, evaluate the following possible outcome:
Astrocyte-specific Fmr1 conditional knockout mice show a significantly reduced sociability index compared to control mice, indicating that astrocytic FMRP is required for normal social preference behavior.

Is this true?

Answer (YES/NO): YES